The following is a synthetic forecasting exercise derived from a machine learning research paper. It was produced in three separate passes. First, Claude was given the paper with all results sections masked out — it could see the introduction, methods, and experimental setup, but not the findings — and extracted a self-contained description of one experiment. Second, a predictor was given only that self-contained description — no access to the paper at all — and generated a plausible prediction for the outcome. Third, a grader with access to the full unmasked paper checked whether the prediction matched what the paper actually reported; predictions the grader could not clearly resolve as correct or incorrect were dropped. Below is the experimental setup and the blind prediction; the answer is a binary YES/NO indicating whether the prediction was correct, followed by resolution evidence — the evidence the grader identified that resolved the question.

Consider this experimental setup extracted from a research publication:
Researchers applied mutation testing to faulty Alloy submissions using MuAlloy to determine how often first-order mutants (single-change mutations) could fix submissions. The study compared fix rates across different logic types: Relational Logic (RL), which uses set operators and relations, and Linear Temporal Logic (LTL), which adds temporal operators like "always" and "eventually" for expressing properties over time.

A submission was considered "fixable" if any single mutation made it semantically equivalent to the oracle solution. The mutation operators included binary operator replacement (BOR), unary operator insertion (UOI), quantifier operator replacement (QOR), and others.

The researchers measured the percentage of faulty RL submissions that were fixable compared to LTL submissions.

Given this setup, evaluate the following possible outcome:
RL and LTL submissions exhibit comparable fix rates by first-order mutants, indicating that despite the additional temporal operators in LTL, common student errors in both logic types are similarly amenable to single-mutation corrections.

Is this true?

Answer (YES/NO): NO